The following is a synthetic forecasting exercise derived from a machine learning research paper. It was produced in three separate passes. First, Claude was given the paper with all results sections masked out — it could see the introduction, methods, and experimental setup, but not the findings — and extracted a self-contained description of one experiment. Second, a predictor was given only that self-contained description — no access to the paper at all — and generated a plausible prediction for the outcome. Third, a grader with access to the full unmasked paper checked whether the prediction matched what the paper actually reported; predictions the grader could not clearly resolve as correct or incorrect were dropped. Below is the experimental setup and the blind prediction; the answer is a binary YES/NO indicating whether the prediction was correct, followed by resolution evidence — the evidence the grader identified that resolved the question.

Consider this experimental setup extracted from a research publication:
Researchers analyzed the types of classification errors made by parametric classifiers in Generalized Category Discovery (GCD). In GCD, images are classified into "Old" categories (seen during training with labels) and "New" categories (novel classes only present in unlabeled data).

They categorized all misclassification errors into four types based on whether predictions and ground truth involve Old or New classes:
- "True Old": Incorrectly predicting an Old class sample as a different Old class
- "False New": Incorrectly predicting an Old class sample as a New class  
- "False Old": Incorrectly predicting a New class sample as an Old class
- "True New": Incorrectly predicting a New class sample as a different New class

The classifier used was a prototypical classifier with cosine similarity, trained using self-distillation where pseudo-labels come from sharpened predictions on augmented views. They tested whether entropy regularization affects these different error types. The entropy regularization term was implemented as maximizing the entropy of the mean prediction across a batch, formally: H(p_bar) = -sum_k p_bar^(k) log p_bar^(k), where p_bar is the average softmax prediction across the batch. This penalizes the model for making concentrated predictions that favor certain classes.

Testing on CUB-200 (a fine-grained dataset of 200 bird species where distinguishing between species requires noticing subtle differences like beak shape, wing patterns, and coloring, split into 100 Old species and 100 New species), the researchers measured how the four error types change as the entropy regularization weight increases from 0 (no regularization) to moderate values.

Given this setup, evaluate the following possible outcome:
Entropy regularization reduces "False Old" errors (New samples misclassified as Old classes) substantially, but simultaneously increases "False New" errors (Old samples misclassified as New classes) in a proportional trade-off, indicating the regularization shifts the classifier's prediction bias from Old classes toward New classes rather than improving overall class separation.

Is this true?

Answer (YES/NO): NO